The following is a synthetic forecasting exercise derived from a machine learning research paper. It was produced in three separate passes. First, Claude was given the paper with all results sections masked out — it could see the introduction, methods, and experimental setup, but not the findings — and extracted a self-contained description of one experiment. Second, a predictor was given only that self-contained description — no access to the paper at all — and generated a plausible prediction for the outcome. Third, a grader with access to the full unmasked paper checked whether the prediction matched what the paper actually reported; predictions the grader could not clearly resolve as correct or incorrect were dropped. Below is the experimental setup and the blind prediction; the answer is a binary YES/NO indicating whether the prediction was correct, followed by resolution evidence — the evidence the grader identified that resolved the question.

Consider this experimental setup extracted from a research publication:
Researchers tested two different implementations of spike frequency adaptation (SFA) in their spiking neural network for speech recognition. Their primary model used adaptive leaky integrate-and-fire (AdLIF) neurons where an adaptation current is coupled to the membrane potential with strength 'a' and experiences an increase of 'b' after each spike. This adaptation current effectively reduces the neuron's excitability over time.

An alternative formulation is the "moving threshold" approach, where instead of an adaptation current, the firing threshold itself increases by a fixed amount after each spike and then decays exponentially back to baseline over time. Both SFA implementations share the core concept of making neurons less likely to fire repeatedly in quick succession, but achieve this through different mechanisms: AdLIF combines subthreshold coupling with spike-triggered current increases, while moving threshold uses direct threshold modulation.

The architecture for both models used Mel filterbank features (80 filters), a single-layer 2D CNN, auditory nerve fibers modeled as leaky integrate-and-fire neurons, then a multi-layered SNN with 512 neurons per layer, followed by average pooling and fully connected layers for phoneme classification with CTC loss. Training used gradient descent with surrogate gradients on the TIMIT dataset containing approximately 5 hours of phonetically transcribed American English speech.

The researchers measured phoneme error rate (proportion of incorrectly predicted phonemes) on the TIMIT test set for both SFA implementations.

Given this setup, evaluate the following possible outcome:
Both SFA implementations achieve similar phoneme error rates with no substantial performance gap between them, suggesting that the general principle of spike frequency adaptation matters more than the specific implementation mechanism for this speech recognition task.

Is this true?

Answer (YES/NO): NO